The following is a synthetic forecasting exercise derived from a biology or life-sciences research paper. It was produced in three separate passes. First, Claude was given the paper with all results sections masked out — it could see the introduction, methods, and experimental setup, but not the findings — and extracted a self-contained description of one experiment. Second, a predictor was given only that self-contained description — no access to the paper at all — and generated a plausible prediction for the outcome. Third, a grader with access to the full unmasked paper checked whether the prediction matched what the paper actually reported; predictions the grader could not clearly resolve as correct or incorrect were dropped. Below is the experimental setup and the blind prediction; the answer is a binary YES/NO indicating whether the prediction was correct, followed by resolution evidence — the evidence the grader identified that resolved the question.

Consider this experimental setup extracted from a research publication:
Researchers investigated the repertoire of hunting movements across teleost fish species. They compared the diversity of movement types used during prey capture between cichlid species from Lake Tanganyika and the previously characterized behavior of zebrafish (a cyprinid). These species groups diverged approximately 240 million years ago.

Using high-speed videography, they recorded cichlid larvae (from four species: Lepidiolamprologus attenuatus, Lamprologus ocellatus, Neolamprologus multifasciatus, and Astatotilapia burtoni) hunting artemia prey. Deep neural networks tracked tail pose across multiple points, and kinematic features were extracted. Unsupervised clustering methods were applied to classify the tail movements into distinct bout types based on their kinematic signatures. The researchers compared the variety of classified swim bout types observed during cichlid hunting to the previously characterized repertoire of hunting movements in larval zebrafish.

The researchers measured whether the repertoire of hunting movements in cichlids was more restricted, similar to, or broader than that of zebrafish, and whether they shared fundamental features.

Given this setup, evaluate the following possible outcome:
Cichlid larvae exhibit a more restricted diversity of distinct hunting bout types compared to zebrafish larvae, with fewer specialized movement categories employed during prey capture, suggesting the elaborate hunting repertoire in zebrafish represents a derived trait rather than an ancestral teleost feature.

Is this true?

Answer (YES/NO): NO